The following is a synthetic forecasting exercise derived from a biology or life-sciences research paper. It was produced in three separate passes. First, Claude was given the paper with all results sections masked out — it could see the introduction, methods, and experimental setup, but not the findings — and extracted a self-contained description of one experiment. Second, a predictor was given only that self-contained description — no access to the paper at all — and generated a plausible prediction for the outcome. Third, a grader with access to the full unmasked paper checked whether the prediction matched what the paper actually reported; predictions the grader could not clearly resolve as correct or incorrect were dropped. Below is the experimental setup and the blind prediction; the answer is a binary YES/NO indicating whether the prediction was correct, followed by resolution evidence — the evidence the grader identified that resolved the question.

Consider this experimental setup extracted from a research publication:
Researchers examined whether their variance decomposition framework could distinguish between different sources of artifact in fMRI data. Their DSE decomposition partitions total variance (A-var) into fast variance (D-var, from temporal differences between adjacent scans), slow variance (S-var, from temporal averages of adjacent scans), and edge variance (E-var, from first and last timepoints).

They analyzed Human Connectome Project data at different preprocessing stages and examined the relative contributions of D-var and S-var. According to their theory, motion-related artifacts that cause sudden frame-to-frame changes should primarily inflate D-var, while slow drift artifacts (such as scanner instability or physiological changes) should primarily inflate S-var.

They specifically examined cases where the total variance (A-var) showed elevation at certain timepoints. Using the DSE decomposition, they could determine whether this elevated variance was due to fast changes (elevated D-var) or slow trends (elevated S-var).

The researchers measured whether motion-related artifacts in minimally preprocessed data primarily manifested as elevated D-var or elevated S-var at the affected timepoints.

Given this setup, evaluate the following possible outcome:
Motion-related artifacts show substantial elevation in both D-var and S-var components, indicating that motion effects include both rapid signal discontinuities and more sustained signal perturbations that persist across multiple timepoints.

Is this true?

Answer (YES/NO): NO